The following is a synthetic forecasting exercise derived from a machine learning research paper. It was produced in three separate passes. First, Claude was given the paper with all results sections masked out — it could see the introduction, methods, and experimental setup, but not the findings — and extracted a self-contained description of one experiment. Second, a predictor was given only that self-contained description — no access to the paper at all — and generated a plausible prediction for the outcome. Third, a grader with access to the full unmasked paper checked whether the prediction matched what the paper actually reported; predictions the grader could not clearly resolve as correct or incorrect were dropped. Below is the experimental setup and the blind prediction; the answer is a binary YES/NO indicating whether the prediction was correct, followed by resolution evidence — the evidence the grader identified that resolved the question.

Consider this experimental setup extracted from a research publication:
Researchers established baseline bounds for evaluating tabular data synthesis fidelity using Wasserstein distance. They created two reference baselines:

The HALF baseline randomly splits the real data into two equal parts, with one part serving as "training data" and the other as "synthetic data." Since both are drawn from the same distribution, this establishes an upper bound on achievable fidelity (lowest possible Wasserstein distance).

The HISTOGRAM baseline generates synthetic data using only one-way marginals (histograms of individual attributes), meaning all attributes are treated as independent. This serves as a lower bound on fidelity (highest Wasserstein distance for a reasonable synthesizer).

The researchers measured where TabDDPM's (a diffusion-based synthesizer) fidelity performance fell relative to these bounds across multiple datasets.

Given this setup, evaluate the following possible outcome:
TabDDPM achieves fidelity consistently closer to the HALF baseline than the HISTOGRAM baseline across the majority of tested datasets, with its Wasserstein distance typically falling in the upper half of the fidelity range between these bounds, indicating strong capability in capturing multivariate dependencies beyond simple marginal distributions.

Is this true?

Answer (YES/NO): YES